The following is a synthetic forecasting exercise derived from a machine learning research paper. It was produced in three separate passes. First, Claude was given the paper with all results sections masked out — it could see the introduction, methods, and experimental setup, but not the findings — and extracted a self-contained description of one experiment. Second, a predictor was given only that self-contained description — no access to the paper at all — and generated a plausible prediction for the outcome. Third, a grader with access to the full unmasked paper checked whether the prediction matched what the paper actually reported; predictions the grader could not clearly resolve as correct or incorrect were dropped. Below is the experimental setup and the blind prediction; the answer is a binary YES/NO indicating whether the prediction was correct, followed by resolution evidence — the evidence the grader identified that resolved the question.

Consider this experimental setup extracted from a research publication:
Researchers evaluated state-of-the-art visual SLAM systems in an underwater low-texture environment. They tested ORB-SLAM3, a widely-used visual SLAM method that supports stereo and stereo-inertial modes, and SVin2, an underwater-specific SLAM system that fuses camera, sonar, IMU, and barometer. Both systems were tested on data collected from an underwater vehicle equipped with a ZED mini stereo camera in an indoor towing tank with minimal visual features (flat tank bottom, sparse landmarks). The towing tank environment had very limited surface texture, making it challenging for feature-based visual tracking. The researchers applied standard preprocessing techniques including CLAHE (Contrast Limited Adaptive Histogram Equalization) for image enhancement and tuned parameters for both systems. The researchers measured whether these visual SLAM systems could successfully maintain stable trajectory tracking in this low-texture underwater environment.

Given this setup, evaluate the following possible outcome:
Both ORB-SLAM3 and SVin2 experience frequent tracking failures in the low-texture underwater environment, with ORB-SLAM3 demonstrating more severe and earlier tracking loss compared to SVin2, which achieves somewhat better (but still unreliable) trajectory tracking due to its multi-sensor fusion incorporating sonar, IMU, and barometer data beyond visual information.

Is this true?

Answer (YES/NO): NO